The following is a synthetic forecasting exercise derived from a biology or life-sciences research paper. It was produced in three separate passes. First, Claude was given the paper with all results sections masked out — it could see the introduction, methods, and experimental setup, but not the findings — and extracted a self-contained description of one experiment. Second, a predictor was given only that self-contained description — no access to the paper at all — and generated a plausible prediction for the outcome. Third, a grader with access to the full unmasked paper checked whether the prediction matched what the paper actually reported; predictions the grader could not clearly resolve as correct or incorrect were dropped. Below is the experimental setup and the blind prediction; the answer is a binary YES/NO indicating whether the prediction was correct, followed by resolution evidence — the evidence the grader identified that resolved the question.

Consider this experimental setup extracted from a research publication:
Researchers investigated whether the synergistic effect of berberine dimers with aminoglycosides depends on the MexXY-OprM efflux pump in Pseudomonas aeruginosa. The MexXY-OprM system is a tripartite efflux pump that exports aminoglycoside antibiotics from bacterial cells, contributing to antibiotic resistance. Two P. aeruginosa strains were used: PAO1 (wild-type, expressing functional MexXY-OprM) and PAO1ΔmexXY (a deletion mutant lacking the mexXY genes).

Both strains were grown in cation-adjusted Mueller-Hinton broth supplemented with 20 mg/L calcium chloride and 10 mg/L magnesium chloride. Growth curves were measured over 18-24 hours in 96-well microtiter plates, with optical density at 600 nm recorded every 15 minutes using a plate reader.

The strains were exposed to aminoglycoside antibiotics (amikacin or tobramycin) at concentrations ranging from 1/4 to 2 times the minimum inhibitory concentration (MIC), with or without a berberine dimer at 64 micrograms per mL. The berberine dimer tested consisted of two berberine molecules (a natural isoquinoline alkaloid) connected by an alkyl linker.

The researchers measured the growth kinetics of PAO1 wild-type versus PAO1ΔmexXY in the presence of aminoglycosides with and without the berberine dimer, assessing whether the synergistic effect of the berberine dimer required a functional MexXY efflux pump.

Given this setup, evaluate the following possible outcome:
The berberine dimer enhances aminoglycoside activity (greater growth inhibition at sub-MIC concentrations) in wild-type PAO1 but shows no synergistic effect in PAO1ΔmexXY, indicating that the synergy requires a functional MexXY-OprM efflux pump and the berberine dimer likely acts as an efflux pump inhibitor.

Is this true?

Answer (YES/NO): YES